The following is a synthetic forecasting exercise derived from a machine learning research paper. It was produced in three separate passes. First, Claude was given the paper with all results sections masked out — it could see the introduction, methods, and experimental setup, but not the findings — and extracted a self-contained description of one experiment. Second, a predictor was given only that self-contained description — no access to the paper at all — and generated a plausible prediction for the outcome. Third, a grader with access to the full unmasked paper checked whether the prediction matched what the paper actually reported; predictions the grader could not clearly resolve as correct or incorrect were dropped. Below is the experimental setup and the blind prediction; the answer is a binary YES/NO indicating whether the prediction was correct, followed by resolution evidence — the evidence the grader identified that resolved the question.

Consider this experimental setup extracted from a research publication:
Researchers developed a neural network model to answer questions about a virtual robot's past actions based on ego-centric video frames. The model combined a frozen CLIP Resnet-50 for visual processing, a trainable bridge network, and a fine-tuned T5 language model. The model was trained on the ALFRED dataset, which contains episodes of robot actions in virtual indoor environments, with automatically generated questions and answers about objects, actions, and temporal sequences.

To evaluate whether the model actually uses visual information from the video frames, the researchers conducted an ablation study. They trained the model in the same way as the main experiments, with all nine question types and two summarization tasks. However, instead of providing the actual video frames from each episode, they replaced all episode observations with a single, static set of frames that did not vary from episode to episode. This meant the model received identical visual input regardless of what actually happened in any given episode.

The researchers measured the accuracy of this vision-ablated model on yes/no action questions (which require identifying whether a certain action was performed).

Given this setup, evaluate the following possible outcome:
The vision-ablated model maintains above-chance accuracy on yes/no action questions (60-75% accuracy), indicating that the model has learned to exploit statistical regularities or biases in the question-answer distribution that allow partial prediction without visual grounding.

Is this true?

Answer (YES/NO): NO